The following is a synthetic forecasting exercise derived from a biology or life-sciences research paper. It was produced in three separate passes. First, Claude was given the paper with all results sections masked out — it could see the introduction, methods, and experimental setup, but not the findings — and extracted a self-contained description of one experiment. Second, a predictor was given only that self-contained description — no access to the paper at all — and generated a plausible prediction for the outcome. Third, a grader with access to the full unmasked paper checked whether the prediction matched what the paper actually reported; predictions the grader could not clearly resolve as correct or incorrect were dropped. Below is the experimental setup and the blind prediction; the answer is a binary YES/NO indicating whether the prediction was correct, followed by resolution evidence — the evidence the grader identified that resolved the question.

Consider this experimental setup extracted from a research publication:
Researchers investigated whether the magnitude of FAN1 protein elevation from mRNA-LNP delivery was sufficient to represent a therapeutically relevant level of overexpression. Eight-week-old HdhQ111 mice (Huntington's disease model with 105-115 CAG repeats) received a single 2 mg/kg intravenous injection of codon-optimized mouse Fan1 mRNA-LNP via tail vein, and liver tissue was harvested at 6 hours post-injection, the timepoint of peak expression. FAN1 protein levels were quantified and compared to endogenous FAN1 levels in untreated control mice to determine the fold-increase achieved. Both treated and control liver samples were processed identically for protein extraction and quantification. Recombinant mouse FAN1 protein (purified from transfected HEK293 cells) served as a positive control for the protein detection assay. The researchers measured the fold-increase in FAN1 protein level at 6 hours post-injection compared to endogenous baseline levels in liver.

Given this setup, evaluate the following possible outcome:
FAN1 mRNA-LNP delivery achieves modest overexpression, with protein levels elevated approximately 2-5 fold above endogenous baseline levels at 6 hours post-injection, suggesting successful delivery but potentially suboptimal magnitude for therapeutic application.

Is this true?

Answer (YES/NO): NO